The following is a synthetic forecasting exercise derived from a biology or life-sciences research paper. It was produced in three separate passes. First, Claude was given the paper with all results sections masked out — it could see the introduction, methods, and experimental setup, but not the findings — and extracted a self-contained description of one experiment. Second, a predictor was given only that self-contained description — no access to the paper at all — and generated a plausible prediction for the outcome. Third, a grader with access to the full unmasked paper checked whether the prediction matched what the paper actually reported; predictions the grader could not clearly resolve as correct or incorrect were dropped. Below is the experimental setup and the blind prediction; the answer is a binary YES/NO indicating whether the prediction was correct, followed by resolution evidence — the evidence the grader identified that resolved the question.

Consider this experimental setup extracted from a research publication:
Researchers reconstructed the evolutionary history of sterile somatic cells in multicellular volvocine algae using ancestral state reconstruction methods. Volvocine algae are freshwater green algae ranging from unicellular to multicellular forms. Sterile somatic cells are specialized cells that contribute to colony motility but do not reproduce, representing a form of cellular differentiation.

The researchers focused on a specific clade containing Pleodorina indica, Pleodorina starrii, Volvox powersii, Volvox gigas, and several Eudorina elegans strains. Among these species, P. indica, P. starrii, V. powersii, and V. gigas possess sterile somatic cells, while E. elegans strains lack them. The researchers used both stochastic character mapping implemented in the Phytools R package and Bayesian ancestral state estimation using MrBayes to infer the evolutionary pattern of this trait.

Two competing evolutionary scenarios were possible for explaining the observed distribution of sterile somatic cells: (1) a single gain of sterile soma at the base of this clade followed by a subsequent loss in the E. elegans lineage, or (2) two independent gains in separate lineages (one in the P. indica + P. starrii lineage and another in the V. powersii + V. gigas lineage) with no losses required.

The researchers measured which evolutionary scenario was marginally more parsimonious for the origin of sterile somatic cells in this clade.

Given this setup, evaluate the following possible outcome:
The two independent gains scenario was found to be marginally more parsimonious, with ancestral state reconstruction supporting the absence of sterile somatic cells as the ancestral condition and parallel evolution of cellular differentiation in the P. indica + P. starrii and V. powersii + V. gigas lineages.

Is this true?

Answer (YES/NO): NO